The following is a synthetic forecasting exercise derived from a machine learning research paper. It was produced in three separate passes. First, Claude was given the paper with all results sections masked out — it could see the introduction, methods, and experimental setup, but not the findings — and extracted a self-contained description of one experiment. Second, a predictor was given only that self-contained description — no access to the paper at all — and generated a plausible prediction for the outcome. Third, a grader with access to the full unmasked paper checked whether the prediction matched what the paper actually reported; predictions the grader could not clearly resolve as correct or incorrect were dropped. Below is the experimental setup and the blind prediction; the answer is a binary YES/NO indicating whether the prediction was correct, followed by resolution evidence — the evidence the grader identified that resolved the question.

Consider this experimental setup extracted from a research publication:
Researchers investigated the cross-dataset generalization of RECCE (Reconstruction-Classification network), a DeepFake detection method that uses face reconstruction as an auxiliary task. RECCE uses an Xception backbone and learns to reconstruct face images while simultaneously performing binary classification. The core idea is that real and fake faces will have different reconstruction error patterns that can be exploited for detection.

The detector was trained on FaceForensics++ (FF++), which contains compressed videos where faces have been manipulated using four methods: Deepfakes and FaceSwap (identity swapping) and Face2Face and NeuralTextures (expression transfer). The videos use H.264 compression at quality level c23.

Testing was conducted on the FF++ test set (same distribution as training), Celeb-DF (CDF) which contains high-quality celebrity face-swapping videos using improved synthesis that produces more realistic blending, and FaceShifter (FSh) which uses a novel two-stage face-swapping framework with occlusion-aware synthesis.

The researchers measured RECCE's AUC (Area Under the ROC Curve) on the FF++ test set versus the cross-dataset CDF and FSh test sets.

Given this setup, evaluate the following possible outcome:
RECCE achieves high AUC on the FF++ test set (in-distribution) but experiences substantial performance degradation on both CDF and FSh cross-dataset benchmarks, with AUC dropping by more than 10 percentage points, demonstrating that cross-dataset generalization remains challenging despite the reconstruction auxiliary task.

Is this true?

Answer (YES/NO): YES